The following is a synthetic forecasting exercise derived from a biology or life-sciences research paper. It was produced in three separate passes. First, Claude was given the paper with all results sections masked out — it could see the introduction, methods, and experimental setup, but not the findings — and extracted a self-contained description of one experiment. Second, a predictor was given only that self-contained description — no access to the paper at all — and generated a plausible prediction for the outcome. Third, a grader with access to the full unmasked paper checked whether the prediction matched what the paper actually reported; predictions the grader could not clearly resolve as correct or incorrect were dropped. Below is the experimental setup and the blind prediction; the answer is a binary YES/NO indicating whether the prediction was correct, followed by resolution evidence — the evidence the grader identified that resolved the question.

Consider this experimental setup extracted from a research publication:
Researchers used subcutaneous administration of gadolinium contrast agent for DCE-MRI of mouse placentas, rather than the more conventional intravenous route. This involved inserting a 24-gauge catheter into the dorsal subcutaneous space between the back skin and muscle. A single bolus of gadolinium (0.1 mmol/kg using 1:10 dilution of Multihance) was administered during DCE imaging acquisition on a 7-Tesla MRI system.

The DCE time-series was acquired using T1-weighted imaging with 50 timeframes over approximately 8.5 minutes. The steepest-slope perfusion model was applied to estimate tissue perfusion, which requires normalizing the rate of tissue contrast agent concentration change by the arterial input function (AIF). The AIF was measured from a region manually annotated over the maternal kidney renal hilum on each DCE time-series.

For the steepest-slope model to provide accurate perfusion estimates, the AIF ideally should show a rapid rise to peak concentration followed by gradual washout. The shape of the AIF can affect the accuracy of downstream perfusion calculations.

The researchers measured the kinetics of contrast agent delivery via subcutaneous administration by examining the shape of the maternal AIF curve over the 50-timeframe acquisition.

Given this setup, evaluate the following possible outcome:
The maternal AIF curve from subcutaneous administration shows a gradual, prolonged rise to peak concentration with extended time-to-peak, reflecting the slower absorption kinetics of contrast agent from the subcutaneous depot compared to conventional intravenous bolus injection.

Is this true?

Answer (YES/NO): NO